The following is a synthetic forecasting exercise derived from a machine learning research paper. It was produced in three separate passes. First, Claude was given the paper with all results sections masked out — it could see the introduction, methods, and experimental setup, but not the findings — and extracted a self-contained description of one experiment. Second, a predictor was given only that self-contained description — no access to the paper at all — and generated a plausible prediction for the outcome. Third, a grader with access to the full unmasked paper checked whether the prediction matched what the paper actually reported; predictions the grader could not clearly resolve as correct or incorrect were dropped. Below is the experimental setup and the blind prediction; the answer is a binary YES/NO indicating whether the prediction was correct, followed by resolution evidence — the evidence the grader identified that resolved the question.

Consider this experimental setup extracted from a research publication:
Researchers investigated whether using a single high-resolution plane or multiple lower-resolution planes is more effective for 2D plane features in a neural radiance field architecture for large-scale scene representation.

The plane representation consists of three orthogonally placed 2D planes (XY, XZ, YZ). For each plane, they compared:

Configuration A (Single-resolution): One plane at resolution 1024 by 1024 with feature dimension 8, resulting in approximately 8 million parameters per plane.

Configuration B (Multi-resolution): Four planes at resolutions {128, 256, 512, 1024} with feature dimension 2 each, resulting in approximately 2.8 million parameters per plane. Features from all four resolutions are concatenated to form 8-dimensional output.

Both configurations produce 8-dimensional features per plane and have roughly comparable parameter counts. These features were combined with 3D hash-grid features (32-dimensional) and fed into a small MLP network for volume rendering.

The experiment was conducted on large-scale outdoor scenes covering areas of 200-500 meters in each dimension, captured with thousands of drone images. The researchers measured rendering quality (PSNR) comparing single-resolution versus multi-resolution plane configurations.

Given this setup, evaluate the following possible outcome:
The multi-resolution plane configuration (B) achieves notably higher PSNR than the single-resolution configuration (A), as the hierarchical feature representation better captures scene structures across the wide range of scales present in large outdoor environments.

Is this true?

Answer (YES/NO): NO